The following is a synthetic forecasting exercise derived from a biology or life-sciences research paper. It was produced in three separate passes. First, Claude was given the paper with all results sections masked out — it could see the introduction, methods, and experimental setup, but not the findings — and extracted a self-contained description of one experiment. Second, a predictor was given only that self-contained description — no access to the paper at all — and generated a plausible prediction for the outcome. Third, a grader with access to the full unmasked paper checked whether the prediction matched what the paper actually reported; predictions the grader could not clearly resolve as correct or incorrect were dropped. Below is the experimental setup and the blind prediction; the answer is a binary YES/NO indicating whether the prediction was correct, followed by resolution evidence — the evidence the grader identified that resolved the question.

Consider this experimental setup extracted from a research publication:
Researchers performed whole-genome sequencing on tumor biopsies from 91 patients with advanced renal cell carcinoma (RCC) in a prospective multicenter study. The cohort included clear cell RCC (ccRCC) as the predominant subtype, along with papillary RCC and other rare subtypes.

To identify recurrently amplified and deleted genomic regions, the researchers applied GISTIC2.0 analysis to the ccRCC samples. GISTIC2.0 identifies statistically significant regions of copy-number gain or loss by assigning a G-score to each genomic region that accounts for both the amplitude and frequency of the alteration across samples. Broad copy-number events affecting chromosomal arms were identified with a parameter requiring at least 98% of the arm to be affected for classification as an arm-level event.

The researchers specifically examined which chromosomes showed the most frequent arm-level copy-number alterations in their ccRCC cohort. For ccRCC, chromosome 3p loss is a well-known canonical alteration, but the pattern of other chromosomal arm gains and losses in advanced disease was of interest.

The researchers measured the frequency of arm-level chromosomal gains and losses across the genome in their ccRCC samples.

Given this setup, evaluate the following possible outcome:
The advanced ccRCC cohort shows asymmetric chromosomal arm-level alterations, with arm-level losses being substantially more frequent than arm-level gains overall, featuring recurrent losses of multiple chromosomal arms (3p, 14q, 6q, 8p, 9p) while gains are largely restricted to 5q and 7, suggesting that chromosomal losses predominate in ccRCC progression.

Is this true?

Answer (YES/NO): NO